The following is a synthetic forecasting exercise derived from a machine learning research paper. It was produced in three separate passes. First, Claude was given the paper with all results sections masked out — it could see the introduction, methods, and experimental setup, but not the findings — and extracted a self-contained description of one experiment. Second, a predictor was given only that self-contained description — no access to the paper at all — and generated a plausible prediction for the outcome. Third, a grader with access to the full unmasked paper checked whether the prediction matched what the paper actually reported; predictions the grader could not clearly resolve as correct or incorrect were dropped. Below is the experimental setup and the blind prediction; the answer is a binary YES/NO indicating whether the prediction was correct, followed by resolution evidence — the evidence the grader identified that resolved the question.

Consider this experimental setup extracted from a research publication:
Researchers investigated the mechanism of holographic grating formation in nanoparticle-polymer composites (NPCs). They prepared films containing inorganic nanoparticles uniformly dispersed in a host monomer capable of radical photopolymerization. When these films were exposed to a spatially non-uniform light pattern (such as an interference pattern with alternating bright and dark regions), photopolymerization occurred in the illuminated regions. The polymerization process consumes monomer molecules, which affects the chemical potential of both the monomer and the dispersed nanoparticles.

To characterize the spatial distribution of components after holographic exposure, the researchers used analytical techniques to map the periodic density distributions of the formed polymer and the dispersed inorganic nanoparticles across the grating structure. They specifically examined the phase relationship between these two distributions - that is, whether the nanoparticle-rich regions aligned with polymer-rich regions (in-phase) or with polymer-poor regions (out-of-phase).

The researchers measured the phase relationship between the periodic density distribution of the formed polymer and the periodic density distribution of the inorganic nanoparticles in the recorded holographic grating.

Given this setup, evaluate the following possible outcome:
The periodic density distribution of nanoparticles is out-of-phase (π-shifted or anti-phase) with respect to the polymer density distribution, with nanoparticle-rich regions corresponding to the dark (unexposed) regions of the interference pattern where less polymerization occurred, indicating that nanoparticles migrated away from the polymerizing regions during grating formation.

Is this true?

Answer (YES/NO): YES